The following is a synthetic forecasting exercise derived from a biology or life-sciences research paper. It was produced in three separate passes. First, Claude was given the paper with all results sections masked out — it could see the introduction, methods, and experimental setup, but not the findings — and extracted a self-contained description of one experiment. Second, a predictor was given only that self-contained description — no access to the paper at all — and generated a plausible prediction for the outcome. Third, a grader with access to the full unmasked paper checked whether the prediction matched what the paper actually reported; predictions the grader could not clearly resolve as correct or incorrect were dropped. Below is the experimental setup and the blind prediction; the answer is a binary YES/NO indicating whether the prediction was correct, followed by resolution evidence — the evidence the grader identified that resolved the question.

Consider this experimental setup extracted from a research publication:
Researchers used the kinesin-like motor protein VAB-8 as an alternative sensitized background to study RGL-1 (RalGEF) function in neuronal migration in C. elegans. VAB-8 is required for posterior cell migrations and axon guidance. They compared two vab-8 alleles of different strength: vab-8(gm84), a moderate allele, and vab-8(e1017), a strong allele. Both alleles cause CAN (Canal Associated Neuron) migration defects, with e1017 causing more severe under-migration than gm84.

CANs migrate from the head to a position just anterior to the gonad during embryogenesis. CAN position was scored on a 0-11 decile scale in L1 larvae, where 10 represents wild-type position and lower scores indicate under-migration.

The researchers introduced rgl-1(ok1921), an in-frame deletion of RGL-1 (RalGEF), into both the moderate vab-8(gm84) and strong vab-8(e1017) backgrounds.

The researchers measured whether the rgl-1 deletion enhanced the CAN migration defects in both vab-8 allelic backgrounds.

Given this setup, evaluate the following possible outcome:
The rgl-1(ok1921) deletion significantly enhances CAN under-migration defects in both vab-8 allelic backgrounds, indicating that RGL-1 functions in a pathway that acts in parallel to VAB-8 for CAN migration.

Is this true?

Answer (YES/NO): NO